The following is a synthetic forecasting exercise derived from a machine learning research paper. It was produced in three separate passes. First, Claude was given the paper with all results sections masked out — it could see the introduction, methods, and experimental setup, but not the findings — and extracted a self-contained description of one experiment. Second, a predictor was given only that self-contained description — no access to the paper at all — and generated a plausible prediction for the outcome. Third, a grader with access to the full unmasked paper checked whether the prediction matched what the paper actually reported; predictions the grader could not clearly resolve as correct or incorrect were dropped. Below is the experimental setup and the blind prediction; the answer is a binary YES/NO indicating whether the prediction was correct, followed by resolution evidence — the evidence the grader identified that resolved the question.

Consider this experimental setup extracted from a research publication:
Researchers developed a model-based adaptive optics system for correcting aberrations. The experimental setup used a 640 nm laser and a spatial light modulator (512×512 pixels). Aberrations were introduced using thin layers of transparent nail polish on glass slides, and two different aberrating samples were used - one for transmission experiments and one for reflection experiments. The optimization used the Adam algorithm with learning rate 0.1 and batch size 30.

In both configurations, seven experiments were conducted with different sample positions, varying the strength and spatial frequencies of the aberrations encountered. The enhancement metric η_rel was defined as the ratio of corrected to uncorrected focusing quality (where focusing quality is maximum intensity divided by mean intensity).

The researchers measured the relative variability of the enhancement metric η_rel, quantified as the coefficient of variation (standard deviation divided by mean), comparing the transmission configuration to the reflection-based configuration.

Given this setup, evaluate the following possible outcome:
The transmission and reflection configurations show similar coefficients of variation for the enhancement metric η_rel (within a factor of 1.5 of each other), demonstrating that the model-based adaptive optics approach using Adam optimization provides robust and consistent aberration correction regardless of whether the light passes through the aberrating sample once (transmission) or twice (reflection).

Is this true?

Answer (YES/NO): NO